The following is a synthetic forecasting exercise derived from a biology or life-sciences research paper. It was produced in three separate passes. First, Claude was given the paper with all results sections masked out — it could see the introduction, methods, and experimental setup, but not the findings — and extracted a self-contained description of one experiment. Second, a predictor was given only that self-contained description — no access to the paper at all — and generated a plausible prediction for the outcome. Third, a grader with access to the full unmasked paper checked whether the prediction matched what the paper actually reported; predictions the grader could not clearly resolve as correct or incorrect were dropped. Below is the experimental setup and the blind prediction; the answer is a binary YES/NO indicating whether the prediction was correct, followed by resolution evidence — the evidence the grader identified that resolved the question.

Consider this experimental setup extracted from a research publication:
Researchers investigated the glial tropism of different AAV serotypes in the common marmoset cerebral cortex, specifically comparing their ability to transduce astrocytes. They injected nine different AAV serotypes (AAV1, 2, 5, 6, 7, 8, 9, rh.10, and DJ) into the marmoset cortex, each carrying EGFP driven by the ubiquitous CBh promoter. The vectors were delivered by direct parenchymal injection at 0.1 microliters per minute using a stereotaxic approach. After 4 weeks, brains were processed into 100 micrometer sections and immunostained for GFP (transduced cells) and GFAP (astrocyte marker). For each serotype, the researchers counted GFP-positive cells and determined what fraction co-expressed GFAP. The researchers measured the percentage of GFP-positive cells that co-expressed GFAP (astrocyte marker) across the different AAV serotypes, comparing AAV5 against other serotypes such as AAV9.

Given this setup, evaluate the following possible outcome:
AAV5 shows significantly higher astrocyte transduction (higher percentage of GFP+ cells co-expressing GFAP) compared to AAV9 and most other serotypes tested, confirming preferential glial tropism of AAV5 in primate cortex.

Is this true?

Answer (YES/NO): NO